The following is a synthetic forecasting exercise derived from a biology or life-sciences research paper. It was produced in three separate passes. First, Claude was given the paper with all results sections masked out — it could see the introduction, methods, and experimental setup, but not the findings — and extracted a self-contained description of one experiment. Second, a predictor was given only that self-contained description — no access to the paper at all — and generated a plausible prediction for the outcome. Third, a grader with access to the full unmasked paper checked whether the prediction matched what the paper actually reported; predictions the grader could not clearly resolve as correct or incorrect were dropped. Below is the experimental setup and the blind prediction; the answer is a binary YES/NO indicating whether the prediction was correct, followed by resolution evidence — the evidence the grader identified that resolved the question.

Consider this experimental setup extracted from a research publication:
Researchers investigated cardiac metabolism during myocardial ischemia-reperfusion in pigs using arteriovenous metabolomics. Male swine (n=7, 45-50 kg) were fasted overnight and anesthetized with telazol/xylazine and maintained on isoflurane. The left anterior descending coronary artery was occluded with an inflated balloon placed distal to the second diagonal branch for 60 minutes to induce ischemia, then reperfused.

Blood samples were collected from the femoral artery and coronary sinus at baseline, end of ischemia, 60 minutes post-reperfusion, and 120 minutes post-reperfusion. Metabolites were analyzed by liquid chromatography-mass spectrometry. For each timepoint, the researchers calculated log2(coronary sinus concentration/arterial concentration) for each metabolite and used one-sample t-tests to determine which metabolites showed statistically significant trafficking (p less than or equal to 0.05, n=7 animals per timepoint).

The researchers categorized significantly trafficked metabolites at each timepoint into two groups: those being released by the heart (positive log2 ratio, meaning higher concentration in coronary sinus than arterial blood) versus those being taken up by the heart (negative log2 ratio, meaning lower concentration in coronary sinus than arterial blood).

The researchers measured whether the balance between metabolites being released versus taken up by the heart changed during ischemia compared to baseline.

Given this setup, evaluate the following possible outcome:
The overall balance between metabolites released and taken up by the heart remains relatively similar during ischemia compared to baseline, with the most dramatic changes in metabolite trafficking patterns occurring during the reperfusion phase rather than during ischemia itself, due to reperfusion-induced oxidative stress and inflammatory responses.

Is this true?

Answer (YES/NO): NO